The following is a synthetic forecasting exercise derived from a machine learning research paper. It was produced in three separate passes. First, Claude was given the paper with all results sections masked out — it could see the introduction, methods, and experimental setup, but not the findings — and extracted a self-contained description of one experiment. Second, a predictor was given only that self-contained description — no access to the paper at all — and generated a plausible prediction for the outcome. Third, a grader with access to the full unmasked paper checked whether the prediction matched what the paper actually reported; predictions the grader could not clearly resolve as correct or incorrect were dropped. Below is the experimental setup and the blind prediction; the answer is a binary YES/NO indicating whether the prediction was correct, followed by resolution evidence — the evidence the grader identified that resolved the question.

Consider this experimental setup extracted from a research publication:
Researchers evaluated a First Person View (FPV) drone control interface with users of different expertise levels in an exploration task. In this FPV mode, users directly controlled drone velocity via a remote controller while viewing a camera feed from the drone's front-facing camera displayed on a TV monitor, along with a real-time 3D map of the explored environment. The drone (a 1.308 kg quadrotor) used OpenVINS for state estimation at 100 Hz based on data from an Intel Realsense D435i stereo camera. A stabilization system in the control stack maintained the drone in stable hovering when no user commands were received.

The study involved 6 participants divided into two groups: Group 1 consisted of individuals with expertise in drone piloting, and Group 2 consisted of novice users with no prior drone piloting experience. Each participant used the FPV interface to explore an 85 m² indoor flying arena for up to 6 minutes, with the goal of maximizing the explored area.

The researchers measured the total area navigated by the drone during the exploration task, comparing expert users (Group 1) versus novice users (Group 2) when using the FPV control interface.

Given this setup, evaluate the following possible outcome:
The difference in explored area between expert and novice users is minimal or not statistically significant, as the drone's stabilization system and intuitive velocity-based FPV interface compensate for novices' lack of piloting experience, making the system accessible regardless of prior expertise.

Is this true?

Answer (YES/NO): NO